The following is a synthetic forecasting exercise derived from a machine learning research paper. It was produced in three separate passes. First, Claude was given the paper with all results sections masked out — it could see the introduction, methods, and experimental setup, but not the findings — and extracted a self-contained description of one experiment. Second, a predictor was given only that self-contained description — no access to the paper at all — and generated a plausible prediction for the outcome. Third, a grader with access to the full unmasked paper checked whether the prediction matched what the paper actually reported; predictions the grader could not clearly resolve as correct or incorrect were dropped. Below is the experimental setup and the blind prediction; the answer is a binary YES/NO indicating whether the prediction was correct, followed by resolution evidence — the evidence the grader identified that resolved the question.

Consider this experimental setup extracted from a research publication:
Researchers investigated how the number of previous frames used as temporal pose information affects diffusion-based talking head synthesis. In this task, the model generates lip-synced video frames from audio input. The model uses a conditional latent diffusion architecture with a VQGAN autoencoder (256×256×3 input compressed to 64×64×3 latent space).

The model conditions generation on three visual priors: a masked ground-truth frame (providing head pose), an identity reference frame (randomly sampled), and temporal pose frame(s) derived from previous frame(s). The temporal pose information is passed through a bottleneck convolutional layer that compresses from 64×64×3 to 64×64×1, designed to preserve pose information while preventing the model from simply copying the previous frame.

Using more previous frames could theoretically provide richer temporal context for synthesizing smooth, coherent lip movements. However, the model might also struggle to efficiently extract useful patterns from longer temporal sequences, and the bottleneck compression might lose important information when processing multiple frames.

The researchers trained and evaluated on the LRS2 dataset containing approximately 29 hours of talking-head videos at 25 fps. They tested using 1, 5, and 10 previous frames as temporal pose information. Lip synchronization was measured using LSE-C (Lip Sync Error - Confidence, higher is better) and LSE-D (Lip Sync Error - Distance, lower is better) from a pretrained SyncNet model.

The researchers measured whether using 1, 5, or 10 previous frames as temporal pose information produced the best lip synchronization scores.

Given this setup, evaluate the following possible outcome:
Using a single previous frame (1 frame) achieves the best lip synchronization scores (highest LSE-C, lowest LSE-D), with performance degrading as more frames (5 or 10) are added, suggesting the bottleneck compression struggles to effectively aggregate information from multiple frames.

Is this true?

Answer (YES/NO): YES